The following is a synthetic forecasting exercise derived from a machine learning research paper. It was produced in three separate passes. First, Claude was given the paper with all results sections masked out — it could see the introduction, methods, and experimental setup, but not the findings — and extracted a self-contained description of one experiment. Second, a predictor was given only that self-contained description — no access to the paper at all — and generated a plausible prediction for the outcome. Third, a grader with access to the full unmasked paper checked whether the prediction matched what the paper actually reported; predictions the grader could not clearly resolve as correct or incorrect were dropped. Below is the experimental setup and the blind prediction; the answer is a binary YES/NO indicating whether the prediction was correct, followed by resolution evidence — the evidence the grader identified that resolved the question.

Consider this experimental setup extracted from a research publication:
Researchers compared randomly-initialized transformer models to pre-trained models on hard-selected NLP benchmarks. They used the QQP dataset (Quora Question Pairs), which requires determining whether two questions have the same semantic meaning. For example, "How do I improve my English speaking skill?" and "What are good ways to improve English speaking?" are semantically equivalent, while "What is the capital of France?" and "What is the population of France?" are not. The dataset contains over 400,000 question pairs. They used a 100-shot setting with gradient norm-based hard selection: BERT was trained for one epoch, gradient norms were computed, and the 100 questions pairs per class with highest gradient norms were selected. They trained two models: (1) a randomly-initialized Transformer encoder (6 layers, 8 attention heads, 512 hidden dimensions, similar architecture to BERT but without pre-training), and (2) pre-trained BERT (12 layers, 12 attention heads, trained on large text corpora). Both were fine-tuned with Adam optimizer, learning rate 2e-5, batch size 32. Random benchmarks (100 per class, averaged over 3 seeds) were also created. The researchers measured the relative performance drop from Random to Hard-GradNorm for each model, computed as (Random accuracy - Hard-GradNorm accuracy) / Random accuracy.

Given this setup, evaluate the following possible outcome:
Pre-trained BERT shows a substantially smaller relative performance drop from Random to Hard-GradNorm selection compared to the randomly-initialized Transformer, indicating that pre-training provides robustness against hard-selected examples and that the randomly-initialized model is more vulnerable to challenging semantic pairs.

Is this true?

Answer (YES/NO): NO